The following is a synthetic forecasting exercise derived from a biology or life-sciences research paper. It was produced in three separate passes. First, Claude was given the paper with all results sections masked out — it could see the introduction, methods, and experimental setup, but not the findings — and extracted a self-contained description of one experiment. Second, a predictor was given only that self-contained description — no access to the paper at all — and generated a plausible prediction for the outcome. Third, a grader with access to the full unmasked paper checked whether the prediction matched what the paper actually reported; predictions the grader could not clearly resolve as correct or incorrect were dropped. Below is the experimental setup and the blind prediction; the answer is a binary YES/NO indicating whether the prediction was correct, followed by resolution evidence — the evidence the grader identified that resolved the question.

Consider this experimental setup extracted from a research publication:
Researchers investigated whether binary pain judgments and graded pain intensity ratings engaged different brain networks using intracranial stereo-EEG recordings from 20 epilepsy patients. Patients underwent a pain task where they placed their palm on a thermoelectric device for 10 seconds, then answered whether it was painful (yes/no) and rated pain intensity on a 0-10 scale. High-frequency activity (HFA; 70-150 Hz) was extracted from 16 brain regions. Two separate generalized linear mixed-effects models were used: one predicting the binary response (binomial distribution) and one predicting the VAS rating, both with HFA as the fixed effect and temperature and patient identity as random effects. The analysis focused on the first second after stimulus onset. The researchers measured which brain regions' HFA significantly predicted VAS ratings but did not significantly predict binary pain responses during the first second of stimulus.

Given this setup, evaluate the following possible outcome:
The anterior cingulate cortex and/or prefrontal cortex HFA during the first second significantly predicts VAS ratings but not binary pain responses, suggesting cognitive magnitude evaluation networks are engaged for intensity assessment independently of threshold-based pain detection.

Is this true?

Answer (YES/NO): YES